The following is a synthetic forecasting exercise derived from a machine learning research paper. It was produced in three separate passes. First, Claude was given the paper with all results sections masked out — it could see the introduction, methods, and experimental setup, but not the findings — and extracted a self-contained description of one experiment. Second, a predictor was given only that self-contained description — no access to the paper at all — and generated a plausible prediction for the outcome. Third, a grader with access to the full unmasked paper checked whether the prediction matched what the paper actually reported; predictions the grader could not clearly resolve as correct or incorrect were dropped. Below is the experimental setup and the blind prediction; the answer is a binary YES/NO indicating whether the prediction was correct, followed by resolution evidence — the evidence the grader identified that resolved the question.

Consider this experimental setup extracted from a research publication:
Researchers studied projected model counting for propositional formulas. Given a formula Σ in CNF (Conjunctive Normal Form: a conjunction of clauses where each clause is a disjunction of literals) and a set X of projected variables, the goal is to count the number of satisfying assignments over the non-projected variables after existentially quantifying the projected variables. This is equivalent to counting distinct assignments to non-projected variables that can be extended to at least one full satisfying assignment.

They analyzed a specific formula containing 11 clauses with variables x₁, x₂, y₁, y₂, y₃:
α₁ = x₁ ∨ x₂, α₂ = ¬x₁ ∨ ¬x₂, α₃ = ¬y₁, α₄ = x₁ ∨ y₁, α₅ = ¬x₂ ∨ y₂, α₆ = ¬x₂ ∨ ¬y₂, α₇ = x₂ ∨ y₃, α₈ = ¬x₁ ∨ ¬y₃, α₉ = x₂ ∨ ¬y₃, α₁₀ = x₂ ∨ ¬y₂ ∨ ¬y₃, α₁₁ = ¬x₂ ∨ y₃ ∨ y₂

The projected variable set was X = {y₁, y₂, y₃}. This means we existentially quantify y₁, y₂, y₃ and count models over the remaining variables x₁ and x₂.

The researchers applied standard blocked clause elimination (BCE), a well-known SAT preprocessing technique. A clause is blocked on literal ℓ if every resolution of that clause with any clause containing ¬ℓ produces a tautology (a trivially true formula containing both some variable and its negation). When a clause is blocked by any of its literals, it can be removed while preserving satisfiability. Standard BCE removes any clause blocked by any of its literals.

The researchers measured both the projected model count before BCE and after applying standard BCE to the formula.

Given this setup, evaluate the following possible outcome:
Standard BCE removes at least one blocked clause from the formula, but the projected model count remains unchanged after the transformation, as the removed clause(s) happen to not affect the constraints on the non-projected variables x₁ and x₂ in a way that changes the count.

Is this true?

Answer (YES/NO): NO